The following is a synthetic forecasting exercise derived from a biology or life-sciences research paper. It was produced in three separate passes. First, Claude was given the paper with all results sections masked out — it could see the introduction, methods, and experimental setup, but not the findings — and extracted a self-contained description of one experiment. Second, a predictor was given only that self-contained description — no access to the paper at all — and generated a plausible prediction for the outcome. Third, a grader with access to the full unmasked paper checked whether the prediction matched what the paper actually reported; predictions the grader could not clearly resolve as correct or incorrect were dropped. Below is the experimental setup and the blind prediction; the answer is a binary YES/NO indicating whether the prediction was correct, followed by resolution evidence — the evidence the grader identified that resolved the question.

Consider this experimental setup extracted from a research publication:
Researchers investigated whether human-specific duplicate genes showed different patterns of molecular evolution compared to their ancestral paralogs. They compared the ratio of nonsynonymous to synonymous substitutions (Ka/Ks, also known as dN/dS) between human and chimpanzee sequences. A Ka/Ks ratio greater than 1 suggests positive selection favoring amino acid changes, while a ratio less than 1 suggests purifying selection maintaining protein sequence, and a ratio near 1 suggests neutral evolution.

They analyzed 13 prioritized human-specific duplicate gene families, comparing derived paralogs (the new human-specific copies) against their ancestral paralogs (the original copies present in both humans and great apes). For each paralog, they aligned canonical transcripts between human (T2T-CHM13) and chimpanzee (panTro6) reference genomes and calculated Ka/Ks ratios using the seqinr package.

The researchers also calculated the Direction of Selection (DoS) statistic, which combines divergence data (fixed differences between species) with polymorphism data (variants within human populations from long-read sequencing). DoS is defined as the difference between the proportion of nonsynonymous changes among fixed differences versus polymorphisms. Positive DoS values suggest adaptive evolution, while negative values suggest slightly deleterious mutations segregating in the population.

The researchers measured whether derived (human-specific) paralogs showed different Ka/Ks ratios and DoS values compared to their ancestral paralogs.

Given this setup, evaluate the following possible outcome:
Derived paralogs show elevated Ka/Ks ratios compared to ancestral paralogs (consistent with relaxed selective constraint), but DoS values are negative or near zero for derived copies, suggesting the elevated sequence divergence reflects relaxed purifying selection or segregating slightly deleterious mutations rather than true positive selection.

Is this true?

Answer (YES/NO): YES